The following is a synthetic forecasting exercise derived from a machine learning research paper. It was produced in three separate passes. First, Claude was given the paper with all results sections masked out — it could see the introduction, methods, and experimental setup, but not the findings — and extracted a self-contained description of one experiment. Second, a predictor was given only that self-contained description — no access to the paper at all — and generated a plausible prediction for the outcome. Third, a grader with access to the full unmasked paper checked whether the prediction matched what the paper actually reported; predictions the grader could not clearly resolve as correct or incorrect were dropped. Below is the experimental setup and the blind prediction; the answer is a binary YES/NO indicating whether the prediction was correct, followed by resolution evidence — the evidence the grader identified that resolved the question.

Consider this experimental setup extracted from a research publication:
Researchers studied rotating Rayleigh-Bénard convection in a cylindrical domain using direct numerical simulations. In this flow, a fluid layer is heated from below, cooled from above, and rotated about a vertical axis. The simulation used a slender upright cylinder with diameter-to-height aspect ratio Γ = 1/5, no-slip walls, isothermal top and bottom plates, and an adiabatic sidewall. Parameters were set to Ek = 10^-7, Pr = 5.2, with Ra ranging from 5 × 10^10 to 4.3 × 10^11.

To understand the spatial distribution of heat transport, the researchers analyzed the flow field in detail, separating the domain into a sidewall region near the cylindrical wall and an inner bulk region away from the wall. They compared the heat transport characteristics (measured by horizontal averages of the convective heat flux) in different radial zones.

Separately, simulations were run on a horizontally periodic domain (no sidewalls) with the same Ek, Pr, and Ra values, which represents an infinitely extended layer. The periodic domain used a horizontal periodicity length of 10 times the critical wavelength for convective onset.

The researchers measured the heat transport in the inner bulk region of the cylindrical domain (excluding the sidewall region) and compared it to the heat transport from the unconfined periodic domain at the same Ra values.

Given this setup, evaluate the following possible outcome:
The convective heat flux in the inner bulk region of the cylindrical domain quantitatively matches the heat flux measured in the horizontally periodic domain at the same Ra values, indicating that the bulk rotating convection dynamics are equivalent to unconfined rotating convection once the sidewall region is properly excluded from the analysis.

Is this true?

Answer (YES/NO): NO